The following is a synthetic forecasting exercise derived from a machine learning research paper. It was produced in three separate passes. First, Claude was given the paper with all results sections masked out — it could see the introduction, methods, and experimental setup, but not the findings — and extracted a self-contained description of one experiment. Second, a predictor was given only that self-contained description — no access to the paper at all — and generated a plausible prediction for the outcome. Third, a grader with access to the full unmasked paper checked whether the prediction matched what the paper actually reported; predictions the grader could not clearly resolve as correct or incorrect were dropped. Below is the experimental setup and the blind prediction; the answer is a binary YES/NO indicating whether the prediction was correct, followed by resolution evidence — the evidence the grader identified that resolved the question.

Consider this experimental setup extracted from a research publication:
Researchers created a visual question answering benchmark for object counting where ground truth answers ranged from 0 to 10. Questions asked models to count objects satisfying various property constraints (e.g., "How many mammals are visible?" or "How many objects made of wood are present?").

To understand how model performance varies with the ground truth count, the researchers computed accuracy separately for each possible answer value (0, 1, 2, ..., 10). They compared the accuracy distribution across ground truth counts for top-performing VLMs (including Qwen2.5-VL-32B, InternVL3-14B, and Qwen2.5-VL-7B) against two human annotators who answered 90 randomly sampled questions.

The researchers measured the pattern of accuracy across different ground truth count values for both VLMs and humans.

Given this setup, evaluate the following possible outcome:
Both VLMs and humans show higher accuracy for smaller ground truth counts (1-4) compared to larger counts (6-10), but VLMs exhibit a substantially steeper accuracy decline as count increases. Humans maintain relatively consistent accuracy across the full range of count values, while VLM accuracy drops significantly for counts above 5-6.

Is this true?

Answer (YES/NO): NO